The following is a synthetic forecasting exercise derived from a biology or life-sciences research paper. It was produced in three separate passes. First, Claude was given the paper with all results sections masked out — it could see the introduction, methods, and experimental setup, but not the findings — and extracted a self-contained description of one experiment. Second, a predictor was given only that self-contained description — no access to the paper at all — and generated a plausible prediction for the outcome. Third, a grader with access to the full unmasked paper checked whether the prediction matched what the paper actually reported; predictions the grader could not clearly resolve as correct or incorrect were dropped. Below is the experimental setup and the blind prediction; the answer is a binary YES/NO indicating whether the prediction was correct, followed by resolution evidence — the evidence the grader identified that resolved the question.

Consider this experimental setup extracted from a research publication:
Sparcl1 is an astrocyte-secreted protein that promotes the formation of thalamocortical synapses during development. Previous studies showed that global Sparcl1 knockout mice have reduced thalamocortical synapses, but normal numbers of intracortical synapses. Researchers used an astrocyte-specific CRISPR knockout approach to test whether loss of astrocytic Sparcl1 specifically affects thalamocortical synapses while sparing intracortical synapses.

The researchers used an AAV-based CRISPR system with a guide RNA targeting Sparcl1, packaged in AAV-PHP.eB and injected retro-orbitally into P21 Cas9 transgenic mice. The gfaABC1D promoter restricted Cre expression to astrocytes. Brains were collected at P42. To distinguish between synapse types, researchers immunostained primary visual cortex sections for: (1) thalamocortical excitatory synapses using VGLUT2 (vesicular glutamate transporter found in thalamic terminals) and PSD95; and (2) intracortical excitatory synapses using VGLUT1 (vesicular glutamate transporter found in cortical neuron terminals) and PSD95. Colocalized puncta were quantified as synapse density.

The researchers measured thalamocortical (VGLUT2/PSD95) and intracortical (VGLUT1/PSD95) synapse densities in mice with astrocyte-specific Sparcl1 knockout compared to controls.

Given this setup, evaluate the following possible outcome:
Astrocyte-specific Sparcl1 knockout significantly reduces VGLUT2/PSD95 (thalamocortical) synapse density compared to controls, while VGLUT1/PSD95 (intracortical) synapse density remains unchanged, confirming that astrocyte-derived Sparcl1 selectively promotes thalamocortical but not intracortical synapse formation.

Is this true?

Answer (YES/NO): YES